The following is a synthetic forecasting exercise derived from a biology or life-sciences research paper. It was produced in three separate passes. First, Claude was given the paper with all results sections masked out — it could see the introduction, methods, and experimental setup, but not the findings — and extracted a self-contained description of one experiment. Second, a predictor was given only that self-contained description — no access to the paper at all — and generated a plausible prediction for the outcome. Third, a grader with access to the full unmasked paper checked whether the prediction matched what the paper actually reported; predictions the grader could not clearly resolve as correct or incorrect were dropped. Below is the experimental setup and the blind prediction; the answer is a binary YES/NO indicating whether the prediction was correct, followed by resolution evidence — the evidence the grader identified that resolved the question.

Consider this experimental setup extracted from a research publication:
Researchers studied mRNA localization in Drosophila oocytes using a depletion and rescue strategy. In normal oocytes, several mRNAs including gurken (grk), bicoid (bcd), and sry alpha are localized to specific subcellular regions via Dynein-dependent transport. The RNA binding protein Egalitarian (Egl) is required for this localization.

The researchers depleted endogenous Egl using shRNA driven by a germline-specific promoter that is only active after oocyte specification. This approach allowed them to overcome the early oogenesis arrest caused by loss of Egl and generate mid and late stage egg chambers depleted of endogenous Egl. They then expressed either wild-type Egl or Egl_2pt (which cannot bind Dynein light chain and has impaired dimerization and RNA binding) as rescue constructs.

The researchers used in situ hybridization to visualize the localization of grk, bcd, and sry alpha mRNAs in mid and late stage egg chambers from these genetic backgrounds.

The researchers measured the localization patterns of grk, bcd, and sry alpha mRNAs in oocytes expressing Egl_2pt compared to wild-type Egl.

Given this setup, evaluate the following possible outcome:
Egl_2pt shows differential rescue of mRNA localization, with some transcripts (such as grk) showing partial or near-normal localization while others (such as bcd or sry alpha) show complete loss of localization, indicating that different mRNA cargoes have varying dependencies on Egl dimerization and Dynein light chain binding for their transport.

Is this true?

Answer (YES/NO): NO